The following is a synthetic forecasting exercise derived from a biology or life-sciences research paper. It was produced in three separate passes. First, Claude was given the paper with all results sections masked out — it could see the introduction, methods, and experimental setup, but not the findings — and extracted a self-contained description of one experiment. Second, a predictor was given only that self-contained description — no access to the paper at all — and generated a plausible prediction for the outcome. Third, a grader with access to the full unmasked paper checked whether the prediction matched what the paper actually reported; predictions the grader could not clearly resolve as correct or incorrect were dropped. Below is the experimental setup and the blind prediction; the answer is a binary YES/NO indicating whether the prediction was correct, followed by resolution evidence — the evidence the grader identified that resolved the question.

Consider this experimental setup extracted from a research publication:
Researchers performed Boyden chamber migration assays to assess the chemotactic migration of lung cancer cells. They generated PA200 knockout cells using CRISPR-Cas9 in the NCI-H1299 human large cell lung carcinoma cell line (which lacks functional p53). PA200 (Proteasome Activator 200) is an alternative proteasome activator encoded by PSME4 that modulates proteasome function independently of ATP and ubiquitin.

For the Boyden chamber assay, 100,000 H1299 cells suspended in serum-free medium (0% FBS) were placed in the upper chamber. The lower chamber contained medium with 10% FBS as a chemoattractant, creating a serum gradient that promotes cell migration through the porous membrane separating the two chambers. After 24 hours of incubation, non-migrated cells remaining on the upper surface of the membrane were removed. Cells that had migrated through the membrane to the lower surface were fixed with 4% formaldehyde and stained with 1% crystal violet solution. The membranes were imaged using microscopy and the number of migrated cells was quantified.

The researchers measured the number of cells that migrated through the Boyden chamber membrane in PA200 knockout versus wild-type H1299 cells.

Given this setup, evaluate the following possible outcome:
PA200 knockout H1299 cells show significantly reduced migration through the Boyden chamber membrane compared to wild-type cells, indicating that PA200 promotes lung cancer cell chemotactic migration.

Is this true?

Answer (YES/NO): YES